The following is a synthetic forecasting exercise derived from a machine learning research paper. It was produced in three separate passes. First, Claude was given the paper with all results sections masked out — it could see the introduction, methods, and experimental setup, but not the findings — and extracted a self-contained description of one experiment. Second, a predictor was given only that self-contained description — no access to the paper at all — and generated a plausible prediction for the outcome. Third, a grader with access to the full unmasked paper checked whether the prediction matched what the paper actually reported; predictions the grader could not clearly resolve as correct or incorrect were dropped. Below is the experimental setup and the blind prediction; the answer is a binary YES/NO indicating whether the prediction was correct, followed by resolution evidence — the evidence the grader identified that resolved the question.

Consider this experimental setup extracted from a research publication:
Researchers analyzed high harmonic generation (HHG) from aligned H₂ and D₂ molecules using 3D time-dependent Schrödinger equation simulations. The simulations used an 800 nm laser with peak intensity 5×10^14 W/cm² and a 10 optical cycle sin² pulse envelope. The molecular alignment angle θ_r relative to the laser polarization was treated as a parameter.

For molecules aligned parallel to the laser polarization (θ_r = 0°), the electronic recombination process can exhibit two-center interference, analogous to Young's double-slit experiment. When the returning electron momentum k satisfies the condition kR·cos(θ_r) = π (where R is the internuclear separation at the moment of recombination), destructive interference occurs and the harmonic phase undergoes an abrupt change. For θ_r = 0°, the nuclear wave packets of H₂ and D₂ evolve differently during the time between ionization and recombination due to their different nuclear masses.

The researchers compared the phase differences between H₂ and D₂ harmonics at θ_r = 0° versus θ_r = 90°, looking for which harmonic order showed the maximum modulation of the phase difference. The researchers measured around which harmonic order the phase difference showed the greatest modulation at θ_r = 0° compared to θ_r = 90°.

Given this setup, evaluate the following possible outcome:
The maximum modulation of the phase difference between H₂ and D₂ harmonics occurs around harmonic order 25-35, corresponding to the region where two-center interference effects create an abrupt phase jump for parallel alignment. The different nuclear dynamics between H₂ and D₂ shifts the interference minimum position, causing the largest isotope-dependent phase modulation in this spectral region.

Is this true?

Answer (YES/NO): YES